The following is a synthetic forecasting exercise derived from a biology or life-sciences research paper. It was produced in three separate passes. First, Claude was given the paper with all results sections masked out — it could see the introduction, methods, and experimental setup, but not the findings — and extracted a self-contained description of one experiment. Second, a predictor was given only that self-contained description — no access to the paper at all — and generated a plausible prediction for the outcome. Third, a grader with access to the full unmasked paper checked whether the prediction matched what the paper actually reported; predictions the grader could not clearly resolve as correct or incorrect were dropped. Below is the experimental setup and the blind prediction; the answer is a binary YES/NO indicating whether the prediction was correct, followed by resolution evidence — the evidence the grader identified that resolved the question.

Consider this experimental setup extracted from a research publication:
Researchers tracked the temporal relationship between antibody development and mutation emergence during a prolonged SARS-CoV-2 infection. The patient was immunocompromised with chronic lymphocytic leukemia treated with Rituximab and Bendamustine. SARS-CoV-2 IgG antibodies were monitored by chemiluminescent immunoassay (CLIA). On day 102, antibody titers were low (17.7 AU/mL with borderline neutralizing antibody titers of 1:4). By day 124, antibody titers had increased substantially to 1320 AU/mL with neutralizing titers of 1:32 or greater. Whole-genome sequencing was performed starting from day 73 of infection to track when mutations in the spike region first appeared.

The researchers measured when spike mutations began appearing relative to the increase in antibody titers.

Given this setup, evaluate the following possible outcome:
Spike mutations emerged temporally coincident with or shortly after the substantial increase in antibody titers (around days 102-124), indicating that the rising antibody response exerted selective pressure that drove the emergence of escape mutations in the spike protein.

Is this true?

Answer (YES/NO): YES